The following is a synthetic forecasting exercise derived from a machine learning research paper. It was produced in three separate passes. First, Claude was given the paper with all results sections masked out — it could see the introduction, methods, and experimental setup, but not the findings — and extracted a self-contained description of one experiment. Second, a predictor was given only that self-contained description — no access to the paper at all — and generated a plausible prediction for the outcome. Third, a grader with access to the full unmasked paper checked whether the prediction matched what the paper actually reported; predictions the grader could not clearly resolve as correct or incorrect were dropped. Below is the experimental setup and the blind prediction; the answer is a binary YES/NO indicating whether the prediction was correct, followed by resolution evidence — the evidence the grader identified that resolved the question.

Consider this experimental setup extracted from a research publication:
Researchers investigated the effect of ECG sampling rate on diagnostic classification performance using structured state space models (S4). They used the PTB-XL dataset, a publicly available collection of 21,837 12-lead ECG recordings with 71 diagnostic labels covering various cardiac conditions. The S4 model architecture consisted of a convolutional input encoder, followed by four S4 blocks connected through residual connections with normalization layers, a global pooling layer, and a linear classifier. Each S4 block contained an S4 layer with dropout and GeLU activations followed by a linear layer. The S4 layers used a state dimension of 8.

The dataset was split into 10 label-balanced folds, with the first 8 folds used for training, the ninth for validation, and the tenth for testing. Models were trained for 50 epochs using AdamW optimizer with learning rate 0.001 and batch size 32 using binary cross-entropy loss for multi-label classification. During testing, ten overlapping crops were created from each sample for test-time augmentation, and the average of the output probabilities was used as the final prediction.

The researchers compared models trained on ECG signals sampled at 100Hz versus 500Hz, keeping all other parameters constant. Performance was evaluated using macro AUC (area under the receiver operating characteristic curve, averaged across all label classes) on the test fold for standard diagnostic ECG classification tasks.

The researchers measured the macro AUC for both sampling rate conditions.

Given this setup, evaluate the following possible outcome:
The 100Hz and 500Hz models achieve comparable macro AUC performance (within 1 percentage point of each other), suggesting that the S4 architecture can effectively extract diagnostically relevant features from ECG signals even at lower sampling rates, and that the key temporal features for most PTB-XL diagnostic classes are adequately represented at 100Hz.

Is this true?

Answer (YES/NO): YES